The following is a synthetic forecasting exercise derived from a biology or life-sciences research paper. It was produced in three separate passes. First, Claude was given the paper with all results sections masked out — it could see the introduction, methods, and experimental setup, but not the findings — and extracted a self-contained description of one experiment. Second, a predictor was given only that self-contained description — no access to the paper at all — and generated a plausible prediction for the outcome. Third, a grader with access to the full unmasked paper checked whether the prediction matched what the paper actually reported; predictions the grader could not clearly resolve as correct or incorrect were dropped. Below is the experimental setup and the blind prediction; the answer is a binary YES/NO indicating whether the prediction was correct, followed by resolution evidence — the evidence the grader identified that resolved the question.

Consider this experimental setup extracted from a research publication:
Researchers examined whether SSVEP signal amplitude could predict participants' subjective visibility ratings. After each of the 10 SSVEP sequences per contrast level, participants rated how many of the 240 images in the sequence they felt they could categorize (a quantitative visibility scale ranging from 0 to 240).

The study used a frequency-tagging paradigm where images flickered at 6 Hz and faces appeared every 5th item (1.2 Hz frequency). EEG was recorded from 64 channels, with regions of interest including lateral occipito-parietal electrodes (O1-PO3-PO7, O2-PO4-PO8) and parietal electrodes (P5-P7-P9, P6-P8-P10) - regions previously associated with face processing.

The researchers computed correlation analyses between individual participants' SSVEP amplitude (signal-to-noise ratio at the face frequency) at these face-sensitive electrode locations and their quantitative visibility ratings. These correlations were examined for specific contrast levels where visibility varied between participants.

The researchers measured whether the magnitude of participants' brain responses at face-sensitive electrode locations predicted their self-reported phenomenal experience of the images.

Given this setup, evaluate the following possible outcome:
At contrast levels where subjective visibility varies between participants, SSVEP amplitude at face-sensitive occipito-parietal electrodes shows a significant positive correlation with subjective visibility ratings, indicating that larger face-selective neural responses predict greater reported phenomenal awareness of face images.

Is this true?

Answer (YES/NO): YES